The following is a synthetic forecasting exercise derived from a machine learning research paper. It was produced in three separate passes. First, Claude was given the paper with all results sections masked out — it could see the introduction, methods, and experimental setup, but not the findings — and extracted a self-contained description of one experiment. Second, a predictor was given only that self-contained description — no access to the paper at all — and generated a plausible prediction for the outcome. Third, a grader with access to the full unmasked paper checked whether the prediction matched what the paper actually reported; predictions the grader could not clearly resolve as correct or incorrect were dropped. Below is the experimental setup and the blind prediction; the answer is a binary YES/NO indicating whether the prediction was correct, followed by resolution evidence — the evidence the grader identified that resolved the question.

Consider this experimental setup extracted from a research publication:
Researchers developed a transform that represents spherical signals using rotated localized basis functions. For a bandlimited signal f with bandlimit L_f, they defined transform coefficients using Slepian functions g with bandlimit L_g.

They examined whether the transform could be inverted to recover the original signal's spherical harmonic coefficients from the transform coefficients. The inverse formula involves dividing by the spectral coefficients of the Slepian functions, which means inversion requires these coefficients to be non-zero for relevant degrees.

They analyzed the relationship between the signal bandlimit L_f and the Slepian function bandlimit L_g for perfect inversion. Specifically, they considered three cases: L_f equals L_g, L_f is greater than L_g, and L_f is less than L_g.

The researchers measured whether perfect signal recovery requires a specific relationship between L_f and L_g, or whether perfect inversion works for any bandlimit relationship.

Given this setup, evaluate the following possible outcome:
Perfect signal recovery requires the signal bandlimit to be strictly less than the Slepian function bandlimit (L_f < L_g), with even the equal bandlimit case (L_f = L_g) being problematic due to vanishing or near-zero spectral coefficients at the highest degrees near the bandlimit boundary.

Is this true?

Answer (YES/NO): NO